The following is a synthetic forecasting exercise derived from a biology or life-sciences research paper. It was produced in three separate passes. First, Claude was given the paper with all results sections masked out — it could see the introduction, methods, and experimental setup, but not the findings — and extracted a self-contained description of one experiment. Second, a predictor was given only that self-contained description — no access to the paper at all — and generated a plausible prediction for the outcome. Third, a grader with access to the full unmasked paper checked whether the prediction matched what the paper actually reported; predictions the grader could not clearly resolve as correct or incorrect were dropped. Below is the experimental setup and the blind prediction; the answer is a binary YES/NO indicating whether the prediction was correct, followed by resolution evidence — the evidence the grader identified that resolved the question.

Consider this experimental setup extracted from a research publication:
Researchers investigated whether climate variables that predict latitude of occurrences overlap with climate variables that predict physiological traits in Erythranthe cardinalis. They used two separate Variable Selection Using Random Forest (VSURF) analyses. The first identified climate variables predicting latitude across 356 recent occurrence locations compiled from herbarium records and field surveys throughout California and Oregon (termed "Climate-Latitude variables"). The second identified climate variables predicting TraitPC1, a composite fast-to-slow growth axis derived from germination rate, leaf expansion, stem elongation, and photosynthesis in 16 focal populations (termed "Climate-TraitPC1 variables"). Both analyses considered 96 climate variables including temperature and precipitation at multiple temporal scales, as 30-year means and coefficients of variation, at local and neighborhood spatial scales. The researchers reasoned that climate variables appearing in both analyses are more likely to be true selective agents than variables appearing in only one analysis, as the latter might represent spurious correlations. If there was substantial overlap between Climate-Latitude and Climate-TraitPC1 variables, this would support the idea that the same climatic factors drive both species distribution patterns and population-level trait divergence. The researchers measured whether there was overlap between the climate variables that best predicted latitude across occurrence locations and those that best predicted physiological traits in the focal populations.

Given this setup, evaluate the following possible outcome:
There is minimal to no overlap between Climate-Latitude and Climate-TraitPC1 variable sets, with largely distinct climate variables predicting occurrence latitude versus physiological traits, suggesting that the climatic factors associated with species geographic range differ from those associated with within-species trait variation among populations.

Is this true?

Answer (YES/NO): YES